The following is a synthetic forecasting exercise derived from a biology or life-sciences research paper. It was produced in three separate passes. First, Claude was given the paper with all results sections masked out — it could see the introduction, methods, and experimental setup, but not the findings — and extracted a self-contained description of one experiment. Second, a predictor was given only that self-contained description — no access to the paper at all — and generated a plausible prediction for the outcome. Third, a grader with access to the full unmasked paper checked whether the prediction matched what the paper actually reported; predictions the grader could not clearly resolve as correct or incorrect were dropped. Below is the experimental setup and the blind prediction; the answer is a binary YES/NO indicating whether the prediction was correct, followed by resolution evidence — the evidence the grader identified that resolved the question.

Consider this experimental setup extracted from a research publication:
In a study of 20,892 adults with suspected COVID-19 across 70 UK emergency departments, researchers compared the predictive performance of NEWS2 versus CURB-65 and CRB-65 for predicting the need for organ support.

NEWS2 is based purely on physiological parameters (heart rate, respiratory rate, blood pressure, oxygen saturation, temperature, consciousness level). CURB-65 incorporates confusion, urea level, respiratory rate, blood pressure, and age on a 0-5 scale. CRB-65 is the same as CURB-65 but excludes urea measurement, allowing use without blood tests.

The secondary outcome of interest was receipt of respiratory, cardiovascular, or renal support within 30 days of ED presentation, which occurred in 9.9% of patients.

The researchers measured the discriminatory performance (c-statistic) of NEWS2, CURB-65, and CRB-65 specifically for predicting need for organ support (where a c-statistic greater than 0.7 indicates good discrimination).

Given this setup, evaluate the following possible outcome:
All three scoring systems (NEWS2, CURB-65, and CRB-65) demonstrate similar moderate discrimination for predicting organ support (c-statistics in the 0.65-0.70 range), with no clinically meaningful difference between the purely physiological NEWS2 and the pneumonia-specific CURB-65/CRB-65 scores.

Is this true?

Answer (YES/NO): NO